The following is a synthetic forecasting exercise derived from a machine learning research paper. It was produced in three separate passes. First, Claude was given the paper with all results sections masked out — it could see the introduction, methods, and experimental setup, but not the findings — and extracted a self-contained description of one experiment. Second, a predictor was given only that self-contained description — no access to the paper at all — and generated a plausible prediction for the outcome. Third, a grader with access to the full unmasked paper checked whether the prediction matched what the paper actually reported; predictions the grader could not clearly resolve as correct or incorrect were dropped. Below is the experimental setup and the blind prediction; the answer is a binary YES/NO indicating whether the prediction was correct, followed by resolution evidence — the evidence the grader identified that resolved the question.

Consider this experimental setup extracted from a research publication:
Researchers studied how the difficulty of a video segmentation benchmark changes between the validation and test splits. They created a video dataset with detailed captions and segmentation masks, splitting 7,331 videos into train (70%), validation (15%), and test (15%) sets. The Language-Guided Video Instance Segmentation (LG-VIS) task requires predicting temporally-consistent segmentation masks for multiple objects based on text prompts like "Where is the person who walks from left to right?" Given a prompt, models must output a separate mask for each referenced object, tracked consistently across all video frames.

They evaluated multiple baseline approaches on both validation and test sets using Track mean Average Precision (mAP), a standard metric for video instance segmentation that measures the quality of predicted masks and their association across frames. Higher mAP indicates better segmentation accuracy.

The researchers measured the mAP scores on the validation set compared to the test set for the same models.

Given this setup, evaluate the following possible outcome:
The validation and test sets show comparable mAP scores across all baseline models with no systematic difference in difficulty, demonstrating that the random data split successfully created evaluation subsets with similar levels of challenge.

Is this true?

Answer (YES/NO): NO